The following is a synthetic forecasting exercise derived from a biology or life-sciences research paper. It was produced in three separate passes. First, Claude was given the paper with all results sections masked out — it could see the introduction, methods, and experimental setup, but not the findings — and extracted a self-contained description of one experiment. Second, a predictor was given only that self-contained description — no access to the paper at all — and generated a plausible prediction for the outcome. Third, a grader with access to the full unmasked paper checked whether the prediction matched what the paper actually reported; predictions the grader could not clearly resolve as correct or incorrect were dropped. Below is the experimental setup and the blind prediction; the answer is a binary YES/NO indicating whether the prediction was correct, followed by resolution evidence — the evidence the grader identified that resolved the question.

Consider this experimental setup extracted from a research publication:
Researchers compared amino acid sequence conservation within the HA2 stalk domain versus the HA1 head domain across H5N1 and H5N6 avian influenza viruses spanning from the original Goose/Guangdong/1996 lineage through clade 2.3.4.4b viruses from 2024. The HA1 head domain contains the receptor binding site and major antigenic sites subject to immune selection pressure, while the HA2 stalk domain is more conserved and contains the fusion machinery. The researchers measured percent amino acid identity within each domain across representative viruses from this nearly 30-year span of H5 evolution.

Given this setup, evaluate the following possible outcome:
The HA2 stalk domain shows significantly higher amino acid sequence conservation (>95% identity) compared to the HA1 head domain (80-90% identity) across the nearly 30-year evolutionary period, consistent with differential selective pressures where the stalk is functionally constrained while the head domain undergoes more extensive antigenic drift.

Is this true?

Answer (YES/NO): YES